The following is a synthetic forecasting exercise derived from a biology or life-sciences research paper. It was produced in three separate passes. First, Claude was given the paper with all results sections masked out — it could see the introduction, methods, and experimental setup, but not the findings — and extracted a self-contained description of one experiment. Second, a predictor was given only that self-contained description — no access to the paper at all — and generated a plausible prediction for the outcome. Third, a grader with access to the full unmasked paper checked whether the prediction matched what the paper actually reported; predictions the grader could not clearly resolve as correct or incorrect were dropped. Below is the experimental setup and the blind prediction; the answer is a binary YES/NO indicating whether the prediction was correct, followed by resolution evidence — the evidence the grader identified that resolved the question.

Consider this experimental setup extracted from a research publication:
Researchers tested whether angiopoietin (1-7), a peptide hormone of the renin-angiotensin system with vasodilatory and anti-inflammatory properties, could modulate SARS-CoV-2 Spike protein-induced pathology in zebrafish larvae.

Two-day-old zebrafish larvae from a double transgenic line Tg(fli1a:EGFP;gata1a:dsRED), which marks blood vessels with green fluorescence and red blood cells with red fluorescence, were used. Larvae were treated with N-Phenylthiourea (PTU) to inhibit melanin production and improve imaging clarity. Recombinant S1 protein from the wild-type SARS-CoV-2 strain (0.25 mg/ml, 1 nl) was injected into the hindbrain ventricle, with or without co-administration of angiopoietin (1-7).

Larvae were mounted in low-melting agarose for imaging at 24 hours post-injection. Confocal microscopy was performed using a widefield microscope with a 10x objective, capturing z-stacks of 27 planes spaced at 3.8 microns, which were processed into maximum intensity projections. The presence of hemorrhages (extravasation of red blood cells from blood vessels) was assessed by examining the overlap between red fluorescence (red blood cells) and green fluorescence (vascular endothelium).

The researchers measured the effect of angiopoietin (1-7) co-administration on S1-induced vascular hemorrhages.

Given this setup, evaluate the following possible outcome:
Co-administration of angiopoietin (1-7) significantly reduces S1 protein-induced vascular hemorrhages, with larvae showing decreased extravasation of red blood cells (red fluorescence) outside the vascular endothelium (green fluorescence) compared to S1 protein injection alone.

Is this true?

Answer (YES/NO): YES